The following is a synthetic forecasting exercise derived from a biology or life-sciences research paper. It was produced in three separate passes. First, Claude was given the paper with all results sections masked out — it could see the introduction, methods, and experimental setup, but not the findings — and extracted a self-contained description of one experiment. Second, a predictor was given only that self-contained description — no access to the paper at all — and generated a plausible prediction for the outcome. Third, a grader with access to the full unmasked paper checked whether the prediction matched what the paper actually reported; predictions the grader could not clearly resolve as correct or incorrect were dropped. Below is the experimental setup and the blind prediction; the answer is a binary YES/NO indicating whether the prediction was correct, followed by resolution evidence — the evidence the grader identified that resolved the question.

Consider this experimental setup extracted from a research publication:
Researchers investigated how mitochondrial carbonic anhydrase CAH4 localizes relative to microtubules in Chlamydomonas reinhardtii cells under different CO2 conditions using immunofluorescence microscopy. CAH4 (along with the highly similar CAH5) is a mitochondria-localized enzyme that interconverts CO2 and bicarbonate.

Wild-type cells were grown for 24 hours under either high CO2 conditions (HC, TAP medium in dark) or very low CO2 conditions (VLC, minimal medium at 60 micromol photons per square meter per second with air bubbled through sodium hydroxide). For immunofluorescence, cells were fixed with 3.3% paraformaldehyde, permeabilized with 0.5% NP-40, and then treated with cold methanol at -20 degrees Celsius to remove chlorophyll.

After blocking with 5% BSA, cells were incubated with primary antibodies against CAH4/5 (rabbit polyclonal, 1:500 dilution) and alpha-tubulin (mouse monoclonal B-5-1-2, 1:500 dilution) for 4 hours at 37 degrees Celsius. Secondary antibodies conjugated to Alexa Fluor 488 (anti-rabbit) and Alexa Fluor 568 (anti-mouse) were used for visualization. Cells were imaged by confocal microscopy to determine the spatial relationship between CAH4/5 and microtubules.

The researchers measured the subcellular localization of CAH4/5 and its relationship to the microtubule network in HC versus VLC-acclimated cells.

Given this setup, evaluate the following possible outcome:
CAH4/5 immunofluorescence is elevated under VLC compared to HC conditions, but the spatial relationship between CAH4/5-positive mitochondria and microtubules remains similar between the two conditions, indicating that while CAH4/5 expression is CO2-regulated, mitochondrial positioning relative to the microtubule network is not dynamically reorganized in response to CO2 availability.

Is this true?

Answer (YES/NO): NO